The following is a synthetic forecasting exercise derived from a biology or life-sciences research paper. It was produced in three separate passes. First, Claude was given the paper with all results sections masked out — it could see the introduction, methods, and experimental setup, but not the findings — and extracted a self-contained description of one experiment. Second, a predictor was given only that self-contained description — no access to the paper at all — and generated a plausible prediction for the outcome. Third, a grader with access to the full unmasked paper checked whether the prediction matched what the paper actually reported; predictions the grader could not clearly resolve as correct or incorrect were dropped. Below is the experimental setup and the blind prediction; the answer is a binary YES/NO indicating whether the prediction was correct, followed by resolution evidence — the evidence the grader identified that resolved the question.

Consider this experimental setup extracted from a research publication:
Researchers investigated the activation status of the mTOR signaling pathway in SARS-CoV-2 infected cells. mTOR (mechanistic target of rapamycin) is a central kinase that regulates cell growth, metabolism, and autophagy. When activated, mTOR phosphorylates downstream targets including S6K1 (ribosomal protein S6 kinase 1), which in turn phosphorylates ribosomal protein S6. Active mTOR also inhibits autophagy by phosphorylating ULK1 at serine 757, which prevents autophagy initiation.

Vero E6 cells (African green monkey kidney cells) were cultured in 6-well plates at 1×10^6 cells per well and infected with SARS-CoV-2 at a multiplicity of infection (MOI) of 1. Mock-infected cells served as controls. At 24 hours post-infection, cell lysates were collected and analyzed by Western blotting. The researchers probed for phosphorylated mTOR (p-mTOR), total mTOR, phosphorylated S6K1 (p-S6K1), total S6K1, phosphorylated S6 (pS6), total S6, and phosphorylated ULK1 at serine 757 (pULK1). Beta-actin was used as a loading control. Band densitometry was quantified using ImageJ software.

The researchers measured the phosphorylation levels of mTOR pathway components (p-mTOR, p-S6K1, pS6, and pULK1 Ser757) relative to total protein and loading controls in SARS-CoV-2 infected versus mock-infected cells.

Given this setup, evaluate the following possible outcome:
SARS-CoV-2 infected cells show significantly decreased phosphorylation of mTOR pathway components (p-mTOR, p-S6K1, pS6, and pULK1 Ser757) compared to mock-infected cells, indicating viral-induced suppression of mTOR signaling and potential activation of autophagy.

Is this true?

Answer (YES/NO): NO